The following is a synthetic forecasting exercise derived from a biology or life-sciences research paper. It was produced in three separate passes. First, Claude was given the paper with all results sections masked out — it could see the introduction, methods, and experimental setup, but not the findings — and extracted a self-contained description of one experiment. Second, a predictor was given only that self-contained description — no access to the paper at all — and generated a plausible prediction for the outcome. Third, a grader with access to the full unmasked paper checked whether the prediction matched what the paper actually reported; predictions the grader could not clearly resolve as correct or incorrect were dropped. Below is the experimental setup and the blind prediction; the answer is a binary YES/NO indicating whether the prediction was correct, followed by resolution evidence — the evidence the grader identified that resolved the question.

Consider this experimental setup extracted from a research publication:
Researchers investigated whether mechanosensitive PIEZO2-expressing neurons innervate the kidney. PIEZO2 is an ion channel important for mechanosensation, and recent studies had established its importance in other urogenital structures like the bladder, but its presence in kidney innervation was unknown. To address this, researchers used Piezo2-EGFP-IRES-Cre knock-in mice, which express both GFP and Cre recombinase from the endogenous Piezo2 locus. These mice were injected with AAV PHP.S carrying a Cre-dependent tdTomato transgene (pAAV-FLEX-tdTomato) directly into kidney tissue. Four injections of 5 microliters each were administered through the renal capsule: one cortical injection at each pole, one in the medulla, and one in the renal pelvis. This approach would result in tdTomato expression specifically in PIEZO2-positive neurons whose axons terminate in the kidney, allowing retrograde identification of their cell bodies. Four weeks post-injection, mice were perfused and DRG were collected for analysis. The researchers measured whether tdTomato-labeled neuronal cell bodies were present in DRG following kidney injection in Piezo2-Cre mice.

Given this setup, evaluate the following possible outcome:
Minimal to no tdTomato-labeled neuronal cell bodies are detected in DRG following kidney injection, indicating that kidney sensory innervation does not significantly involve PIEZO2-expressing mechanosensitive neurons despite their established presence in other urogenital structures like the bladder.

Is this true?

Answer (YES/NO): NO